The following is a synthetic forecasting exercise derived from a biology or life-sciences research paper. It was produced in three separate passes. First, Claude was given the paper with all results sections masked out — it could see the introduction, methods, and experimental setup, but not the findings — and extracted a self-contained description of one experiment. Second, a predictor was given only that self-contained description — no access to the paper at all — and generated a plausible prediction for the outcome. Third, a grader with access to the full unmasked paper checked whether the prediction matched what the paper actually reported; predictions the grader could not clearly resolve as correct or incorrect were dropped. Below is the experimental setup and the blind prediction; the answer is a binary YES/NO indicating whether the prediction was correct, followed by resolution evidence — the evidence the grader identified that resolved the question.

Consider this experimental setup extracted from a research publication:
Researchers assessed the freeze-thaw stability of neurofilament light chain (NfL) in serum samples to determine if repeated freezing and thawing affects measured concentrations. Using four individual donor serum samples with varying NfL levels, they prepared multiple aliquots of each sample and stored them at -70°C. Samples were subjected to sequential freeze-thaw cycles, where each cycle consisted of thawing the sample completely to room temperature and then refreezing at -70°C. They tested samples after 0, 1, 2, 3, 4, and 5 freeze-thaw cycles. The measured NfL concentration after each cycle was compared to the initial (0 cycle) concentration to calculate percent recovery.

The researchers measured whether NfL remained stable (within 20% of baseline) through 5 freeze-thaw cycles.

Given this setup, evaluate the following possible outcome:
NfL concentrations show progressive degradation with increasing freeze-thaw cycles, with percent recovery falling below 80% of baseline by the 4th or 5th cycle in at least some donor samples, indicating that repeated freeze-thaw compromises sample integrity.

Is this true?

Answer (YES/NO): NO